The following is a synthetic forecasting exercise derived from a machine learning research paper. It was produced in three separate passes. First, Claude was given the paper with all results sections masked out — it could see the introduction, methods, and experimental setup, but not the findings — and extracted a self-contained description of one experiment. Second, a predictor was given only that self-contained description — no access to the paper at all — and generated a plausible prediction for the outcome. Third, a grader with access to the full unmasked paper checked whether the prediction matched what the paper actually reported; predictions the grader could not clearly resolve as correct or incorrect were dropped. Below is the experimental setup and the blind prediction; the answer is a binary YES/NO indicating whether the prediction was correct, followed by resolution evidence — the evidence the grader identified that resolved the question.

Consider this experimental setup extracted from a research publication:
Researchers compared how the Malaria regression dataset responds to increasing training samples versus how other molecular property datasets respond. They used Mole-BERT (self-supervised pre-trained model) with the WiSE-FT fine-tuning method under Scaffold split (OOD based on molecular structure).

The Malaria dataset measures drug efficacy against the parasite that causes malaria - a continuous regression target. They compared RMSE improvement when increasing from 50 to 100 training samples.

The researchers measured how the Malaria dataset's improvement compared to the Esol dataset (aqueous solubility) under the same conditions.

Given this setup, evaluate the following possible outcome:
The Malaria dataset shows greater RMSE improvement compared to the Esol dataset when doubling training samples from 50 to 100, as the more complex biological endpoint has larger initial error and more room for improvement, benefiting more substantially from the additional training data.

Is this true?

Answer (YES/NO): NO